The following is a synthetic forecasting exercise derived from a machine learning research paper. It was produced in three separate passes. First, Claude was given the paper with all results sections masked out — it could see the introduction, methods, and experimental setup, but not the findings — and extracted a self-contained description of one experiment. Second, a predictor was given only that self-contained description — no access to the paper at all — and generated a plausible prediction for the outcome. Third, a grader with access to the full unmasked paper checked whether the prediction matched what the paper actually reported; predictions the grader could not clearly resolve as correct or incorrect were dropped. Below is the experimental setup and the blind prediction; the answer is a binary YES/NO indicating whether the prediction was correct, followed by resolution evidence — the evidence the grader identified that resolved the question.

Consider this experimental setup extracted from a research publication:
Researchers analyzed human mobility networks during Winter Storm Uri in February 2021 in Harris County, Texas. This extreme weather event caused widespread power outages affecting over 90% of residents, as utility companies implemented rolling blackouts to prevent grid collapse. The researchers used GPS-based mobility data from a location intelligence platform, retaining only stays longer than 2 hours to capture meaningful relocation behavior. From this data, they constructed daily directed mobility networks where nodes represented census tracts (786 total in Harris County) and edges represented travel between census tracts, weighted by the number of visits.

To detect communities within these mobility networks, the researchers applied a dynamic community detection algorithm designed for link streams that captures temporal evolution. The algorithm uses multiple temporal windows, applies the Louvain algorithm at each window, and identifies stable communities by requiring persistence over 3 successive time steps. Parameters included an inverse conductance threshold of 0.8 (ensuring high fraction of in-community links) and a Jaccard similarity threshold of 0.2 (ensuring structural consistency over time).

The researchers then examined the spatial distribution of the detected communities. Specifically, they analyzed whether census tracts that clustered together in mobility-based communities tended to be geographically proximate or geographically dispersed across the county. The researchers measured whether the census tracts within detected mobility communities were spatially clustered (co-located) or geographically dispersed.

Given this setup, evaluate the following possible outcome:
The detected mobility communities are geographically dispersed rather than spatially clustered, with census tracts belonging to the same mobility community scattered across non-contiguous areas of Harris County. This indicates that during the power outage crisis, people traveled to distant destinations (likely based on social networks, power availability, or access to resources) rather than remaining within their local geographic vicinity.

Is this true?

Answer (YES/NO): NO